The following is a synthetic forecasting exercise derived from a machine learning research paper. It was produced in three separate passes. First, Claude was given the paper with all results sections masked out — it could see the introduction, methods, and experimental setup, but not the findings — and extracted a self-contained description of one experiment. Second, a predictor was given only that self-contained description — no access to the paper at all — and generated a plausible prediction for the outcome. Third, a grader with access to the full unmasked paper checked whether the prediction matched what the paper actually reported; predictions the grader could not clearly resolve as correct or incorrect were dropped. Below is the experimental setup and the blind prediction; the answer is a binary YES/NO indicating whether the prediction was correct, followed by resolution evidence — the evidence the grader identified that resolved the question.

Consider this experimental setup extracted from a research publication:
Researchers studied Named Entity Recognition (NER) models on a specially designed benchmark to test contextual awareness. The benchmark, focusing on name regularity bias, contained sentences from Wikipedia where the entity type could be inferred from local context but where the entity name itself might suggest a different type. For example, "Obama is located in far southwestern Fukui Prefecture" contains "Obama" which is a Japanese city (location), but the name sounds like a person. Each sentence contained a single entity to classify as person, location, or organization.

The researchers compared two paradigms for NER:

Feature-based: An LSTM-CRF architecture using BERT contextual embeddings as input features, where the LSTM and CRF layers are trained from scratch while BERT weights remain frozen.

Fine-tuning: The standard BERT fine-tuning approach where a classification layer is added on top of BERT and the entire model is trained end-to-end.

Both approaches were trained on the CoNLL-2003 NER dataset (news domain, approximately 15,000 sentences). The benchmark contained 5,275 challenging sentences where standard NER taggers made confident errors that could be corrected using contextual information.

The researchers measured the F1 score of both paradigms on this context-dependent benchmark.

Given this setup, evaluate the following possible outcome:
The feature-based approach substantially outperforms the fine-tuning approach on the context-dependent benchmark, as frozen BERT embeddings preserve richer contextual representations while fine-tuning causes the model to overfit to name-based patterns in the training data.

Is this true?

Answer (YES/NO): NO